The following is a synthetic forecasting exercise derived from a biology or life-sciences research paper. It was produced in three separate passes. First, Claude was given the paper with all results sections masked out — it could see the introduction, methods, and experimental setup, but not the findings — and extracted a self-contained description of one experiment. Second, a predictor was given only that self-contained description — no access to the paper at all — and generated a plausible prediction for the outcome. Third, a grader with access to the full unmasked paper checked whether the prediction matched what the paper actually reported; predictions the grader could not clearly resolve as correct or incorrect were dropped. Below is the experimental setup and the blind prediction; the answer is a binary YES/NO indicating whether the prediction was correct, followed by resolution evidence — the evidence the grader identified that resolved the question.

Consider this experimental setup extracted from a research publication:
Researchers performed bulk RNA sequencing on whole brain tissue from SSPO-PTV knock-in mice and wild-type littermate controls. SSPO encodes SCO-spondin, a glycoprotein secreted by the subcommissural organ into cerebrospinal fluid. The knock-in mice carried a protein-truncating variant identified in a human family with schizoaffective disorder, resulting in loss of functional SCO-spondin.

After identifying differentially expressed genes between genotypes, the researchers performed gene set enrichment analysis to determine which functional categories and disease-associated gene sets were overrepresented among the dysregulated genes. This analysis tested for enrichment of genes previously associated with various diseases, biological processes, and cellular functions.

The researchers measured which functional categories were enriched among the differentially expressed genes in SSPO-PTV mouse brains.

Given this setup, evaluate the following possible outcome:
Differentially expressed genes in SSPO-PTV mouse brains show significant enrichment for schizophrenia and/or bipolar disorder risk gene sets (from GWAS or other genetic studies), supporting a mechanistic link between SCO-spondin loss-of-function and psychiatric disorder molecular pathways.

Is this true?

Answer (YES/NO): YES